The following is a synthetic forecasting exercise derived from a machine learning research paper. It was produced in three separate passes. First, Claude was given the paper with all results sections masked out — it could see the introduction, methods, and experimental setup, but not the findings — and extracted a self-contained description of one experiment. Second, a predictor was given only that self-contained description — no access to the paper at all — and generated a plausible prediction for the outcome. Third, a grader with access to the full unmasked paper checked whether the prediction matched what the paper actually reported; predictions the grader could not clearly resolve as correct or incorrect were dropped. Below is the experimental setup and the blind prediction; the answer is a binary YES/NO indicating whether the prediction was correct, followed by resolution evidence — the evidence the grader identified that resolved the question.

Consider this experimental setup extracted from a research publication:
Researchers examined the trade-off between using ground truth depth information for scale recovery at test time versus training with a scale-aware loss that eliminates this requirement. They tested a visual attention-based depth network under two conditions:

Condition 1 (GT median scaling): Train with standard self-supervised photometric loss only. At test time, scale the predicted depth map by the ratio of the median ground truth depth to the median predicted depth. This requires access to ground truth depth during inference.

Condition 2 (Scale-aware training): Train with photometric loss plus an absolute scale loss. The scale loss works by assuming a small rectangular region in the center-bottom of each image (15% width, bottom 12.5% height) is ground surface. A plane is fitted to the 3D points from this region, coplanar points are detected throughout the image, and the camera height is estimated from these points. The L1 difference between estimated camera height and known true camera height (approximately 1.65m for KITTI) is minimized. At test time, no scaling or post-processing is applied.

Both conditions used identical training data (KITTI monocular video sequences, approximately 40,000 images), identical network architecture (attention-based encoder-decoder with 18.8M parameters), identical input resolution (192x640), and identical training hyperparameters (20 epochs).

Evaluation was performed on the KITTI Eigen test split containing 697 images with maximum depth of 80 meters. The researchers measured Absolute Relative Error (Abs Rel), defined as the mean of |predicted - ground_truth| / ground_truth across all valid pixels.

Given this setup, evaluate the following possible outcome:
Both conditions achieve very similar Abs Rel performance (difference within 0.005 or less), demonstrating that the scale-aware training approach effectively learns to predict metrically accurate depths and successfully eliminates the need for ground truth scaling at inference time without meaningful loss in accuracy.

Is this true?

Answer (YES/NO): YES